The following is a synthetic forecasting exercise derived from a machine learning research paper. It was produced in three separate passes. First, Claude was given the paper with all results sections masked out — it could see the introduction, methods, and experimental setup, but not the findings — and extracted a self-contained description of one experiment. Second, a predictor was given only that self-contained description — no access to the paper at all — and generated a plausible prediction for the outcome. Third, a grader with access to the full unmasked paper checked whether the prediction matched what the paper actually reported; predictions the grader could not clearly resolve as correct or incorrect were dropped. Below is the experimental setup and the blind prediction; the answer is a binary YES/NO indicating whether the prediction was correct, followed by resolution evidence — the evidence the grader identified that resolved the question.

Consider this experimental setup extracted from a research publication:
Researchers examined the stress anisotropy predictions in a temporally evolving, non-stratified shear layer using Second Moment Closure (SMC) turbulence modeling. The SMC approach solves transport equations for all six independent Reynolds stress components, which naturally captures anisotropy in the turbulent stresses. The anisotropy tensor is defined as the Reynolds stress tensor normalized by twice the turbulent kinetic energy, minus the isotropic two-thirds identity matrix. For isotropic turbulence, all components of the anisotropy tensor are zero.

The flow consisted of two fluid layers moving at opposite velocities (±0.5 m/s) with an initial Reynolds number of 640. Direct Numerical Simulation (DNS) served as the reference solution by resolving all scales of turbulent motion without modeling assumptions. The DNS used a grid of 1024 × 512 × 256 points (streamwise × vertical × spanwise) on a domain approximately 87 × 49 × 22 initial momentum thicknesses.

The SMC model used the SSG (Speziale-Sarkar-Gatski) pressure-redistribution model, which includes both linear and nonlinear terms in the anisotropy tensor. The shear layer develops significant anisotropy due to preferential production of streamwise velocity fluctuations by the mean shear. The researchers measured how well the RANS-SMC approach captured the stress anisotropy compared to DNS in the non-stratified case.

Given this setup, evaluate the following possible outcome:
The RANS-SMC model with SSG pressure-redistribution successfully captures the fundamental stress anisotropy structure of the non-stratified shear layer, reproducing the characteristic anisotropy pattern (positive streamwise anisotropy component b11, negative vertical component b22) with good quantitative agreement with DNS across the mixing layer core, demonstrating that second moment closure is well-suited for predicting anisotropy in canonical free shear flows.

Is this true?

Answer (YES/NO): NO